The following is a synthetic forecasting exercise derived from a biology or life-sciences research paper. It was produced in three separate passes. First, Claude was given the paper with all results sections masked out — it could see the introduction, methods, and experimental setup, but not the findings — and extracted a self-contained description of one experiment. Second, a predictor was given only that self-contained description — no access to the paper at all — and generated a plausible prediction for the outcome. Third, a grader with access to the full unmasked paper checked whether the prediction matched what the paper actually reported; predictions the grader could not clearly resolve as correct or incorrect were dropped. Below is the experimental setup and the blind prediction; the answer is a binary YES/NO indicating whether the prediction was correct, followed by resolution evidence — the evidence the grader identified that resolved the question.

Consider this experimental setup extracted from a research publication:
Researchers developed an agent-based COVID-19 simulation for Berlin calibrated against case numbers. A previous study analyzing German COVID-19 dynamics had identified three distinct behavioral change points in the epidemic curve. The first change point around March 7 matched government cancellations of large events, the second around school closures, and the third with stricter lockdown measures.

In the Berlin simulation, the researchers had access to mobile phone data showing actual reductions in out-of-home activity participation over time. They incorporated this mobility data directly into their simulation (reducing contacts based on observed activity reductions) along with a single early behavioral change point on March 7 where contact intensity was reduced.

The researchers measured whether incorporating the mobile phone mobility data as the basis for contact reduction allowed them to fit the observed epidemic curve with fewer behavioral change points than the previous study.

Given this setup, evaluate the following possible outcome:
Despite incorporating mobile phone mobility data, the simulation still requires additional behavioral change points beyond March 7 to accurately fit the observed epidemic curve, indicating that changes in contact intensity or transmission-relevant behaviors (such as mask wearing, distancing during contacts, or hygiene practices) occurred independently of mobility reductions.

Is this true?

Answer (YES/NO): NO